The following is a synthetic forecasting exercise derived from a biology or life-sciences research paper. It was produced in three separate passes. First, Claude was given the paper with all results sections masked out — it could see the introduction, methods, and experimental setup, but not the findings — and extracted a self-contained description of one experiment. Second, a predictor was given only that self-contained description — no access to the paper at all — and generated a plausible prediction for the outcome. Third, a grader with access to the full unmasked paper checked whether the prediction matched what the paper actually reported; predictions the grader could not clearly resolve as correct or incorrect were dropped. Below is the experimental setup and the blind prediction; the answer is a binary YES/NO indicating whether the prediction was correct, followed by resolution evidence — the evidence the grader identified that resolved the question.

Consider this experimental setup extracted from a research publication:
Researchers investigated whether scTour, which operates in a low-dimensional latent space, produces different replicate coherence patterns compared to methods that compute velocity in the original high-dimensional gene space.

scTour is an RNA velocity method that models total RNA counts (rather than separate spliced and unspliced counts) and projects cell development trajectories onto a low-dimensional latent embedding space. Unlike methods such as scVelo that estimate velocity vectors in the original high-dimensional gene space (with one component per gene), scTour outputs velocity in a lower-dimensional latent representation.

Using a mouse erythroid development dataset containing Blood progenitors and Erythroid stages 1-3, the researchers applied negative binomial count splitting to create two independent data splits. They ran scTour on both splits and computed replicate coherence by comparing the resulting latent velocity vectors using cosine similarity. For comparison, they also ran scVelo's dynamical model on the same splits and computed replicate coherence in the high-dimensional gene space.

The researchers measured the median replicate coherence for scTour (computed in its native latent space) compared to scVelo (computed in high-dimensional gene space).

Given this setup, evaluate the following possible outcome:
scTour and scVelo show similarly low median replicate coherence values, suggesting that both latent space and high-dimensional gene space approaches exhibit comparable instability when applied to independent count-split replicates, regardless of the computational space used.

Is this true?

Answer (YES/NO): NO